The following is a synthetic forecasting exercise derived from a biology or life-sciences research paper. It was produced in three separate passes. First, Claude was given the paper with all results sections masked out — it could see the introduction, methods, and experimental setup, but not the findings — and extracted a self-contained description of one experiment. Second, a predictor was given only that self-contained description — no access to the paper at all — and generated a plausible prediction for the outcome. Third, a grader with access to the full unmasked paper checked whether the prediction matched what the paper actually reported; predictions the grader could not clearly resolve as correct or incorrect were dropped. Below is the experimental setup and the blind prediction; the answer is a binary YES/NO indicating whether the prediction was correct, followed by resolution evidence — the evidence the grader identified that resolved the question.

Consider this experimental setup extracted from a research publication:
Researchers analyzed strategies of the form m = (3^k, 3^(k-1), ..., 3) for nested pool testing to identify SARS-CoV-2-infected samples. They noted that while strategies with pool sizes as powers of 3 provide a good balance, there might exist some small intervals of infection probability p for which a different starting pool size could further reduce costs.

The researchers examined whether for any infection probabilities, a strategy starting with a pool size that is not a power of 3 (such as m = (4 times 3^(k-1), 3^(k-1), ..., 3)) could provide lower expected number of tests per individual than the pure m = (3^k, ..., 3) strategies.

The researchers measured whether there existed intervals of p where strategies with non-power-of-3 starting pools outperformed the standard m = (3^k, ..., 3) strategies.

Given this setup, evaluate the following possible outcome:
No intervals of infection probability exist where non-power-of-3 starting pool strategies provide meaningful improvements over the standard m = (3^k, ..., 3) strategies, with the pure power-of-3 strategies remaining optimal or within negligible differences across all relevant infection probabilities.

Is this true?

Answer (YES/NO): NO